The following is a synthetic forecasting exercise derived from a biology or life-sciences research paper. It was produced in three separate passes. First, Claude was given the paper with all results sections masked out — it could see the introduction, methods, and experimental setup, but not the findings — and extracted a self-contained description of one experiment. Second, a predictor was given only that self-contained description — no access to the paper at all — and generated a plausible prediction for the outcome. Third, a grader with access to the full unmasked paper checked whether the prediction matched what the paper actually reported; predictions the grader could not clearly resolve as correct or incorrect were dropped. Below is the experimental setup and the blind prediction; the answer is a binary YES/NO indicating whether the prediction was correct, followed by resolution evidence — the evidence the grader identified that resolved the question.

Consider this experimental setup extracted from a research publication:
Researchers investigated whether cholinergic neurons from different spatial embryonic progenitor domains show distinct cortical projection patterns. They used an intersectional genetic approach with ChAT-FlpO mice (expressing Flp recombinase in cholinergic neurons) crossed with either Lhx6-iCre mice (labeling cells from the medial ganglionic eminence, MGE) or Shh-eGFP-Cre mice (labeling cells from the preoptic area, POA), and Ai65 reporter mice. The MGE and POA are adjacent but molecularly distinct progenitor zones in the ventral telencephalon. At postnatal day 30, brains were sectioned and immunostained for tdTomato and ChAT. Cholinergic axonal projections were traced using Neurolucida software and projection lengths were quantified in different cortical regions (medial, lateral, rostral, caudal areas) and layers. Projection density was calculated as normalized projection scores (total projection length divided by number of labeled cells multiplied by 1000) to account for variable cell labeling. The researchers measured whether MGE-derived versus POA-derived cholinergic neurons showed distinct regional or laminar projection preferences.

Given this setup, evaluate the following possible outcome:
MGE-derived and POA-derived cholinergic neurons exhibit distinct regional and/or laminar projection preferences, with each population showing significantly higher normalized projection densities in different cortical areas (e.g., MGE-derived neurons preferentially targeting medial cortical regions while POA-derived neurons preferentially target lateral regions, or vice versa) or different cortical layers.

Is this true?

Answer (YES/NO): NO